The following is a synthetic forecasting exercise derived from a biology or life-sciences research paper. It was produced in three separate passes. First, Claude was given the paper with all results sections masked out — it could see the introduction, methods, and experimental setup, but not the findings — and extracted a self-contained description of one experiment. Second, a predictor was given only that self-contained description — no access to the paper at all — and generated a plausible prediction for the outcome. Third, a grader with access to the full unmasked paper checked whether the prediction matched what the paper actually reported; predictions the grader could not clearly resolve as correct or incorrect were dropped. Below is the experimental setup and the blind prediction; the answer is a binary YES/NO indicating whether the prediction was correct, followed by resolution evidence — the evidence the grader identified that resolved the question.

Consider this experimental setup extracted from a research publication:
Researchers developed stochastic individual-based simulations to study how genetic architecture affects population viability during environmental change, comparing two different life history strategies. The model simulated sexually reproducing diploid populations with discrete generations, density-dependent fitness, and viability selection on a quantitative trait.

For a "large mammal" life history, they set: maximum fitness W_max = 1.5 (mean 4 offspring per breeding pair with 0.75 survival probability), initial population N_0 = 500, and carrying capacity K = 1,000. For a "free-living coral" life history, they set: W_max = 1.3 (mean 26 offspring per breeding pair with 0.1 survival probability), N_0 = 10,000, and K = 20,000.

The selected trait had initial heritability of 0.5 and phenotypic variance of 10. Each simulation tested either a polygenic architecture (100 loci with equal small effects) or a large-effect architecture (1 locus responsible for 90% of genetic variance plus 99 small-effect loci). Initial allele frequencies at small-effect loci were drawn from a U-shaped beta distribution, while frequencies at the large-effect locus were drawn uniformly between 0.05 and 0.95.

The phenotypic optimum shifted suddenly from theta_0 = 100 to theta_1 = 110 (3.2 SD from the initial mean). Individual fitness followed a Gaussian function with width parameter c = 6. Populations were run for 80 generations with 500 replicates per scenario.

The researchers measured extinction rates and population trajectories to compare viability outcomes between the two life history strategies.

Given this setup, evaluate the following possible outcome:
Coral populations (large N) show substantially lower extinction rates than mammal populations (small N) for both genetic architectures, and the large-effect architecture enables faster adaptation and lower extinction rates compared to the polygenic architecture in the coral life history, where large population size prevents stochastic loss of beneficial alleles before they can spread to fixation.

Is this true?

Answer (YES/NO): NO